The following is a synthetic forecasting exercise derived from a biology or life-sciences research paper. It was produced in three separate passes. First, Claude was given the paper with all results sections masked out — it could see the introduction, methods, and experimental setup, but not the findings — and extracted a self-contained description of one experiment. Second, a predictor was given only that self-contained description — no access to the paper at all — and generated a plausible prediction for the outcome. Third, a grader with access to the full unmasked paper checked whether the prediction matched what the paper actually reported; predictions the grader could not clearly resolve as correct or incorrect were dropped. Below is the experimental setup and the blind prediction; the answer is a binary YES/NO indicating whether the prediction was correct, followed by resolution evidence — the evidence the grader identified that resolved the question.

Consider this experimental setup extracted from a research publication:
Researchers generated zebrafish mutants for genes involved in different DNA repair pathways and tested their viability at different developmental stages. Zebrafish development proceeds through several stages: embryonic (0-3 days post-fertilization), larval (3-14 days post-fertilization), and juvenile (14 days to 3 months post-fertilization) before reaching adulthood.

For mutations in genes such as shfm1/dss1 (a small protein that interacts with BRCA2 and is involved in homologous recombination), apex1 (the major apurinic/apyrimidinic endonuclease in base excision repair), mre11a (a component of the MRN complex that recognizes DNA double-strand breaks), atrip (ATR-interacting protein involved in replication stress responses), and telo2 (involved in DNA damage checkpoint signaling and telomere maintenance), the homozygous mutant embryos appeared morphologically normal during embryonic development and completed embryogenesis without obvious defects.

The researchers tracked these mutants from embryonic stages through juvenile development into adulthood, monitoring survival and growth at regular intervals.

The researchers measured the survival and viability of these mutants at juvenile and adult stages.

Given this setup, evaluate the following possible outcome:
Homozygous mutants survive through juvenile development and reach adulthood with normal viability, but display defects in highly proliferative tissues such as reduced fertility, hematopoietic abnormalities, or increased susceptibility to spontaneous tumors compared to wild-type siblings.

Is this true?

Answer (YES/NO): NO